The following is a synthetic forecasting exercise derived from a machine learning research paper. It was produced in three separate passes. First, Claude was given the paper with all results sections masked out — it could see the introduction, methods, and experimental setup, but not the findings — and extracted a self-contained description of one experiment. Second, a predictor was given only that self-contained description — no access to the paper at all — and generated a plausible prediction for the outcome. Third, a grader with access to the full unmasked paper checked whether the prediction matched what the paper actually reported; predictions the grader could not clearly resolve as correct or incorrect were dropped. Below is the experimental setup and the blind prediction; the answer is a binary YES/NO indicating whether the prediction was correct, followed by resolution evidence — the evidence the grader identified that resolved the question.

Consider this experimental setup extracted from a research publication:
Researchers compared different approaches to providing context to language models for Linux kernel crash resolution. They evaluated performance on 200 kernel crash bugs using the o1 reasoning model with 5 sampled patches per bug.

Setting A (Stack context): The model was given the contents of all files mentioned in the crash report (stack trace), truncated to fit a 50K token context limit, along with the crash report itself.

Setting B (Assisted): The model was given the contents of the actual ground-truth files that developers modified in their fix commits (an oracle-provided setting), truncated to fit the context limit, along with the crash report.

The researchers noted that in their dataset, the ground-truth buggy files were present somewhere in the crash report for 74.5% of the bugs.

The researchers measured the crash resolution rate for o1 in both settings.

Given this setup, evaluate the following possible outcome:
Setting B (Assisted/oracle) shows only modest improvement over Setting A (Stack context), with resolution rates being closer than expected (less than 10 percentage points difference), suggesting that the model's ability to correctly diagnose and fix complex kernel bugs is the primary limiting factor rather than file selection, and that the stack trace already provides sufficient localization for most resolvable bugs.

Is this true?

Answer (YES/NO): NO